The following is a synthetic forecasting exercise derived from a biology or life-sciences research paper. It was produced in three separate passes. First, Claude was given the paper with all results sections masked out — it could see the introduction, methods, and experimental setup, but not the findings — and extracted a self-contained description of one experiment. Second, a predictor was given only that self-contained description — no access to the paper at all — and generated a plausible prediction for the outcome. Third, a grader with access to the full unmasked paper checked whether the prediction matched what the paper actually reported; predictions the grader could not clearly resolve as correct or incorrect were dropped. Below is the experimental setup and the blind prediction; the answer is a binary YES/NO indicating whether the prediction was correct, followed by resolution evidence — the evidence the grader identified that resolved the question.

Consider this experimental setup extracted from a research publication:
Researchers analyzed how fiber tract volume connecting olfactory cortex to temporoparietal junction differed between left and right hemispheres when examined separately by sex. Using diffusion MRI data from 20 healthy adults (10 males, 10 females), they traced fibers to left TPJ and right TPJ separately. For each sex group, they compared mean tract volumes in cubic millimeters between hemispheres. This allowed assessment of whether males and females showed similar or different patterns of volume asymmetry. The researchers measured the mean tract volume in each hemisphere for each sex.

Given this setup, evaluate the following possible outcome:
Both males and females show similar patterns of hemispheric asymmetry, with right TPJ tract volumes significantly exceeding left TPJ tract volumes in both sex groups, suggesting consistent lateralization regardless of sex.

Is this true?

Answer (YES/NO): NO